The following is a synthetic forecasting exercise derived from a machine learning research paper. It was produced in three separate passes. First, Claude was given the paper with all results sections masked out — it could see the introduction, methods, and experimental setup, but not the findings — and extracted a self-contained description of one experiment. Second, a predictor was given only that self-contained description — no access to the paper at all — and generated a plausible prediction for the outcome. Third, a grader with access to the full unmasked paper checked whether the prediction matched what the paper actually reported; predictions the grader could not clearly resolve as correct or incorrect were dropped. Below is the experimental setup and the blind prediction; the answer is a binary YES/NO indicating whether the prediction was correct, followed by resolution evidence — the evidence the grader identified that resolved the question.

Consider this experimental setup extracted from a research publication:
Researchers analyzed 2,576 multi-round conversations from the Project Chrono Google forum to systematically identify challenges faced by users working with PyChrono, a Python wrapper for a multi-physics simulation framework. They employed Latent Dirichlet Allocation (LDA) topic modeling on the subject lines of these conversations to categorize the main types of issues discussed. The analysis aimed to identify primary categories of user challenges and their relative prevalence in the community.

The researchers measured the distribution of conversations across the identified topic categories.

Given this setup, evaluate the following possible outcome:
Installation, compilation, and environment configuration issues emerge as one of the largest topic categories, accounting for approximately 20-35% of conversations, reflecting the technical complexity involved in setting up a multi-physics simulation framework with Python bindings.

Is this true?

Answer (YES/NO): NO